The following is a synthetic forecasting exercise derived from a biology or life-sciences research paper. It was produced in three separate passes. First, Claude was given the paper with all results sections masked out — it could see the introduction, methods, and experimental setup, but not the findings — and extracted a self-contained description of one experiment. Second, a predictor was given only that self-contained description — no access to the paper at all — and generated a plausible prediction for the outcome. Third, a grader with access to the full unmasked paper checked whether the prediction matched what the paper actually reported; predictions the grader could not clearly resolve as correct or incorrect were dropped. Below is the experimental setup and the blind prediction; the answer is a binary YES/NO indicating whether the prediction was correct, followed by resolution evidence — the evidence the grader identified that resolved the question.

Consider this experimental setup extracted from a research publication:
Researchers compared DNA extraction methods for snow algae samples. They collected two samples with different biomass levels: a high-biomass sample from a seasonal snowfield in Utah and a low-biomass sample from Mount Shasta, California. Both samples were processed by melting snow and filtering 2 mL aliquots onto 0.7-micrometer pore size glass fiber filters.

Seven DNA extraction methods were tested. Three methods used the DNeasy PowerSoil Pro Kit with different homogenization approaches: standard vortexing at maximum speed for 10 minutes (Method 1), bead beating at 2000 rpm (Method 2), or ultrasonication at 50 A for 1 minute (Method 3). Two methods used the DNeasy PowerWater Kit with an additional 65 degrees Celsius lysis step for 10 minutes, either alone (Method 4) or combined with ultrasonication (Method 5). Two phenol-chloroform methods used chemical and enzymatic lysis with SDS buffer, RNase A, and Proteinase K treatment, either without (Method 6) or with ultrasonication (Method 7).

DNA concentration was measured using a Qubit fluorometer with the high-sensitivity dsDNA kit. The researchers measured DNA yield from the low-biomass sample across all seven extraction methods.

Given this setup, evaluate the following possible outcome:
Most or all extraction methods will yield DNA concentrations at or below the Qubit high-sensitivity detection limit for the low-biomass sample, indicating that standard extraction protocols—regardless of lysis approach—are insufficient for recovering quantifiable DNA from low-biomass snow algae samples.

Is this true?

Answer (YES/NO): NO